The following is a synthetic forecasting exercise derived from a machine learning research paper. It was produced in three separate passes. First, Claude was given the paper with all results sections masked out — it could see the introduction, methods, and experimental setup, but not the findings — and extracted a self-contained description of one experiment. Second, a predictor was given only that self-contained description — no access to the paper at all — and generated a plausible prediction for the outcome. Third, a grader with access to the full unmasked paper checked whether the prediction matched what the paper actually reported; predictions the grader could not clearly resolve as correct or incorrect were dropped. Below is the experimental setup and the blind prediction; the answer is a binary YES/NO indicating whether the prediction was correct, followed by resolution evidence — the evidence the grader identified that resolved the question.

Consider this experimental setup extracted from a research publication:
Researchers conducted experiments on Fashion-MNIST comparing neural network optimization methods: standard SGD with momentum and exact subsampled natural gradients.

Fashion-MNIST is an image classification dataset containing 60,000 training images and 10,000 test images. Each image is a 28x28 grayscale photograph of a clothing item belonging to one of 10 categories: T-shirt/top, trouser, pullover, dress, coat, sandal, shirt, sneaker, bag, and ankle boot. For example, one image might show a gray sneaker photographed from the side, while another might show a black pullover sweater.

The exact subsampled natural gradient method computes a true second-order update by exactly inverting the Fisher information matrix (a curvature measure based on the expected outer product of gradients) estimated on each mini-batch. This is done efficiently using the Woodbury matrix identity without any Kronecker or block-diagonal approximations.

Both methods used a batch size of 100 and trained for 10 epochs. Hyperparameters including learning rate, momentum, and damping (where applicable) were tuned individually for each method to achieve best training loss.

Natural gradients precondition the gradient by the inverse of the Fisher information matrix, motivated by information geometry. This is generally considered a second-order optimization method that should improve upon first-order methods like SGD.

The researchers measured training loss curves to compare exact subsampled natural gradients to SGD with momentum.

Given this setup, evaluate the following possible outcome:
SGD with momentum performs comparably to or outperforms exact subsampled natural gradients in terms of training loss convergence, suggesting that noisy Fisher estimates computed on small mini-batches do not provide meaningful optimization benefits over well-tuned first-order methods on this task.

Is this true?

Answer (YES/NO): YES